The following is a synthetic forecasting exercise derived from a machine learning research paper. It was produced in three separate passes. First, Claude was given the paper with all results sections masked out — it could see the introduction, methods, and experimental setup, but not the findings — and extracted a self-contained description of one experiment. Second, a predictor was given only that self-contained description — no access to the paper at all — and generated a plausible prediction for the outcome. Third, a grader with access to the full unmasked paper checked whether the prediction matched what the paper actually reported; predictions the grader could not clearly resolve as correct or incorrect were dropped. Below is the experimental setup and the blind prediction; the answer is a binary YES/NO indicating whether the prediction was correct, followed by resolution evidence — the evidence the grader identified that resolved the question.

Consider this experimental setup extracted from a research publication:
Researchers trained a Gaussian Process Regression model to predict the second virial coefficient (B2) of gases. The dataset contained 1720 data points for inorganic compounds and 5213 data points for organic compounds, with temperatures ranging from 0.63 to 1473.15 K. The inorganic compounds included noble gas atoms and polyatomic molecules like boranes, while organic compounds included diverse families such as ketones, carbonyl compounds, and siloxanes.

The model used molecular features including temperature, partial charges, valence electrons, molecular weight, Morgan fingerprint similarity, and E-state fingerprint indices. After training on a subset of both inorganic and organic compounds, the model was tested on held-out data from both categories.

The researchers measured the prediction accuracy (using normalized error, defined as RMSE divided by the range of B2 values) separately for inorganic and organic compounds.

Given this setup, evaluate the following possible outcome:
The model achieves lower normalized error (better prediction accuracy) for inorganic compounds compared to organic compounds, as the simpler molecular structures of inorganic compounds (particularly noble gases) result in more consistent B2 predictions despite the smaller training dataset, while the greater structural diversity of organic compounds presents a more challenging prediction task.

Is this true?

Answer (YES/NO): NO